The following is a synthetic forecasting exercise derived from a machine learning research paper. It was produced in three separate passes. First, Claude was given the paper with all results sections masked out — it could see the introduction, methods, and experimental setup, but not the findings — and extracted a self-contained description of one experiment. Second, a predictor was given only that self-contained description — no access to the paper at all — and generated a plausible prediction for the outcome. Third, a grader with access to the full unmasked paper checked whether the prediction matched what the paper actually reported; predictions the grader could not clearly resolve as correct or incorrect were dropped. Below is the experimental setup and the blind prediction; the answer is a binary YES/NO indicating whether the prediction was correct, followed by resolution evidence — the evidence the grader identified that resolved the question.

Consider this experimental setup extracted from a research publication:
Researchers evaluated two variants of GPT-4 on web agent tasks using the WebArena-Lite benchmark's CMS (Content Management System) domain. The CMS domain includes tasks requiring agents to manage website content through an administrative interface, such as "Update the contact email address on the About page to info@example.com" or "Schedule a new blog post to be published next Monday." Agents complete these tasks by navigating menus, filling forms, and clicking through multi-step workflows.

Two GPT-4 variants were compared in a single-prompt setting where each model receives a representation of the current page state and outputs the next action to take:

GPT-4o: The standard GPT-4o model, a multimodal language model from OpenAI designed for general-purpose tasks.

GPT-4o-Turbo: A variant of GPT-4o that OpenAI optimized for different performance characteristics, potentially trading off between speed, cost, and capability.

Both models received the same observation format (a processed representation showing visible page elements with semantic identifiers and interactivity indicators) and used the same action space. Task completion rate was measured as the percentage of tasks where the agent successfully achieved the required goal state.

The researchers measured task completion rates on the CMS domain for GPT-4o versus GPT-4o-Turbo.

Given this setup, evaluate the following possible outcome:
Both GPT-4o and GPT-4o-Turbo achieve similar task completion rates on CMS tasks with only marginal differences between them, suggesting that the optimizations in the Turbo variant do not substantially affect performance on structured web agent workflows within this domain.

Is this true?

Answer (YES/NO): NO